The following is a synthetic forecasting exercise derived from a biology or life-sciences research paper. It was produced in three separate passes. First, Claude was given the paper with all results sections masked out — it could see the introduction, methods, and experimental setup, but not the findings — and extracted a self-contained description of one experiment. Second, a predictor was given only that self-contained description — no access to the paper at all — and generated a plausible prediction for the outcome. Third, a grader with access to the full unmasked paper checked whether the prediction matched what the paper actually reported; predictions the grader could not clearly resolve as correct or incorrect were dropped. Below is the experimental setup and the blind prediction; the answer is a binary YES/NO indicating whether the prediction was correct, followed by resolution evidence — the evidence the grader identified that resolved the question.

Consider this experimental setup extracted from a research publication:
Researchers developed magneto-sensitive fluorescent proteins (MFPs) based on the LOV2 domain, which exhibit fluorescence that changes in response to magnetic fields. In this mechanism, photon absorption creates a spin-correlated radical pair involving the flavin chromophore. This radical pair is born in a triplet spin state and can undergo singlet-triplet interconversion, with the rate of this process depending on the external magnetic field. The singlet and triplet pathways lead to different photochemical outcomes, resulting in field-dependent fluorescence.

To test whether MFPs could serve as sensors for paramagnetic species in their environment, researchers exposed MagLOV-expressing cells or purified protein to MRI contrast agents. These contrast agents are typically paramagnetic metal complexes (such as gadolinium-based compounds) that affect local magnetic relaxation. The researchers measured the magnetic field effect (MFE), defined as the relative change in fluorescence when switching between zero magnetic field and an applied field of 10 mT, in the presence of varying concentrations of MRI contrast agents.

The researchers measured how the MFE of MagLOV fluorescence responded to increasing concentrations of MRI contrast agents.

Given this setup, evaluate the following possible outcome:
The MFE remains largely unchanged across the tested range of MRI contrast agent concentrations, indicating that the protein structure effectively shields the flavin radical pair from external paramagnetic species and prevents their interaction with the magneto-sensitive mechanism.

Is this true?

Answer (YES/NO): NO